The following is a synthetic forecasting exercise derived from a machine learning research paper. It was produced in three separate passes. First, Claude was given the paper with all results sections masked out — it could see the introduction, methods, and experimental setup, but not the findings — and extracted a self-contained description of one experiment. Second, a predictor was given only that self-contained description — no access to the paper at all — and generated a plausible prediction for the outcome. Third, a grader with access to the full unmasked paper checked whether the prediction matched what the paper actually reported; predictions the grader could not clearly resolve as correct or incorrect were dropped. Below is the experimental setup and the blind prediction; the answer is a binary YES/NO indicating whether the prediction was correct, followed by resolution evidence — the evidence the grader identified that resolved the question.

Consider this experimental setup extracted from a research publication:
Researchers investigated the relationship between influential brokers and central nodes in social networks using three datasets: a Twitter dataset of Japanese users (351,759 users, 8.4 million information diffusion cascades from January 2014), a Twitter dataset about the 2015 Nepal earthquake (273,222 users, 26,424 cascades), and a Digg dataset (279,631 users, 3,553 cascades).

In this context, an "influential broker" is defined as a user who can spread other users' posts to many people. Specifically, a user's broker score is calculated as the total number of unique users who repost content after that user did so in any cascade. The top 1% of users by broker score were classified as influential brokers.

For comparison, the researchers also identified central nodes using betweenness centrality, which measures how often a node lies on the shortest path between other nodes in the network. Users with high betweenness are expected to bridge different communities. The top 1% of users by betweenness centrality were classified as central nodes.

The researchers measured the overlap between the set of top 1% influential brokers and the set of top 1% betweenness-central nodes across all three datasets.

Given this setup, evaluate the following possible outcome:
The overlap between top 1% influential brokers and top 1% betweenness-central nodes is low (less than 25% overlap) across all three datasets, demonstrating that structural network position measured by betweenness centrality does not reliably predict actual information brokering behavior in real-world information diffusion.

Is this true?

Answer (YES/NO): YES